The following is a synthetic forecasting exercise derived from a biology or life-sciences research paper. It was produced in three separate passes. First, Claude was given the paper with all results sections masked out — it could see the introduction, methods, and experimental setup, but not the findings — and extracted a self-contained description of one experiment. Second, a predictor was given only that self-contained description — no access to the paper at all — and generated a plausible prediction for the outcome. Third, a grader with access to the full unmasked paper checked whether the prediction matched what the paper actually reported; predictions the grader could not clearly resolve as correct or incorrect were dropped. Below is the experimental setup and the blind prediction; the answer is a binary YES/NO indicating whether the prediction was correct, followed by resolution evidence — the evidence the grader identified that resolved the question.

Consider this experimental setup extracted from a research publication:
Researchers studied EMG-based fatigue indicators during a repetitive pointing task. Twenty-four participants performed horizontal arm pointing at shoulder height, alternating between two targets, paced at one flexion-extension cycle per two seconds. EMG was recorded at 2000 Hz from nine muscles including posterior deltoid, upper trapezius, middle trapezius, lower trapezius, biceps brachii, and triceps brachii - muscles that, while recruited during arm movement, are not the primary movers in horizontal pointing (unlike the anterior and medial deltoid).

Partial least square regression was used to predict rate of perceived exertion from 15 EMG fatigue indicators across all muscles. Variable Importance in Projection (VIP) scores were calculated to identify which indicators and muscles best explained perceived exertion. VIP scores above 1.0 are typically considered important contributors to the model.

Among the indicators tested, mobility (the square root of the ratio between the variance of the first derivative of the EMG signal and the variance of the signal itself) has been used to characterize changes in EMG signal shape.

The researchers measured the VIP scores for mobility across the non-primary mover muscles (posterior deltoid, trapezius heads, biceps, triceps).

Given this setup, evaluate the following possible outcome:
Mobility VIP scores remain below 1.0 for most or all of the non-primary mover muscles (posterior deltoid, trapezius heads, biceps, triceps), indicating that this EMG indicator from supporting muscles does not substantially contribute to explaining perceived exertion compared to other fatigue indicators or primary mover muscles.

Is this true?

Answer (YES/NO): NO